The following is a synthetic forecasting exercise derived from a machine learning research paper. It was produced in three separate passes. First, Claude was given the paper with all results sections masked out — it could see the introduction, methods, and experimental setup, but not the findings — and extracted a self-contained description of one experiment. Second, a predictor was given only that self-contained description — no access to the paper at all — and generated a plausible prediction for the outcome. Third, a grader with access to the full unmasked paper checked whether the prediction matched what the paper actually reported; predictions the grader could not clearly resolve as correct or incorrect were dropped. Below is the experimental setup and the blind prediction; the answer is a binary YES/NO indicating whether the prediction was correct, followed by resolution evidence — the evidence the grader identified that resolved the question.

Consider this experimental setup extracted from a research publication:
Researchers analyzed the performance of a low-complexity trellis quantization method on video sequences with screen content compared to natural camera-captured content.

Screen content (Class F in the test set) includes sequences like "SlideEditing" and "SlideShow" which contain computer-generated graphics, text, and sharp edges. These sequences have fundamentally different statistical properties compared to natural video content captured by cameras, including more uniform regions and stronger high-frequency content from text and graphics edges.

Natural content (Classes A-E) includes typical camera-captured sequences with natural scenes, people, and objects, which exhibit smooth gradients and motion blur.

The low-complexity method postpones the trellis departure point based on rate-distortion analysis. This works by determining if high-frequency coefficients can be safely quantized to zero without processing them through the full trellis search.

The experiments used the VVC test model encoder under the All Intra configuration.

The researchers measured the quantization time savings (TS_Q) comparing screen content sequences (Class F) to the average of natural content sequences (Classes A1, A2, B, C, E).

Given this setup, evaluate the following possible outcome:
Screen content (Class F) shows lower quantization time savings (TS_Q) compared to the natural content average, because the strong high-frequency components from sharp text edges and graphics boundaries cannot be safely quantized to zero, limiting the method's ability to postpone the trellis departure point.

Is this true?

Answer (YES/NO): YES